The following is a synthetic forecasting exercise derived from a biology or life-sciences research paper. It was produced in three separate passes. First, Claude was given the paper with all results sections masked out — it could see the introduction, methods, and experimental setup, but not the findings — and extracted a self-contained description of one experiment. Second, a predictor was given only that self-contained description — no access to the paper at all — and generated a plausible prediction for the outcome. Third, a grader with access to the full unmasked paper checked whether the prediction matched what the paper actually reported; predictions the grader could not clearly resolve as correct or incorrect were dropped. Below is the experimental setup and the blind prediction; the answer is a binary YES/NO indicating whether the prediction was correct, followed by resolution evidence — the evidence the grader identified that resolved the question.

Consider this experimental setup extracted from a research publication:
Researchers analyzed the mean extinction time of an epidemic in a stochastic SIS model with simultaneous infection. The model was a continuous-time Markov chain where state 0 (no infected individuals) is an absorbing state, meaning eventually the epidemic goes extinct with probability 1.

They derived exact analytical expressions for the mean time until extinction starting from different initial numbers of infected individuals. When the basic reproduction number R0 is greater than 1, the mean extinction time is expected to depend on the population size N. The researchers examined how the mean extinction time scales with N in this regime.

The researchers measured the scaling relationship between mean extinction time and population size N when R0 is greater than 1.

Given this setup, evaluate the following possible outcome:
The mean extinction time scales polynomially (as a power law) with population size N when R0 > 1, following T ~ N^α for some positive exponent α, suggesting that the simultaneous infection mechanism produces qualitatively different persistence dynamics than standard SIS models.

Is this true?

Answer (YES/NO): NO